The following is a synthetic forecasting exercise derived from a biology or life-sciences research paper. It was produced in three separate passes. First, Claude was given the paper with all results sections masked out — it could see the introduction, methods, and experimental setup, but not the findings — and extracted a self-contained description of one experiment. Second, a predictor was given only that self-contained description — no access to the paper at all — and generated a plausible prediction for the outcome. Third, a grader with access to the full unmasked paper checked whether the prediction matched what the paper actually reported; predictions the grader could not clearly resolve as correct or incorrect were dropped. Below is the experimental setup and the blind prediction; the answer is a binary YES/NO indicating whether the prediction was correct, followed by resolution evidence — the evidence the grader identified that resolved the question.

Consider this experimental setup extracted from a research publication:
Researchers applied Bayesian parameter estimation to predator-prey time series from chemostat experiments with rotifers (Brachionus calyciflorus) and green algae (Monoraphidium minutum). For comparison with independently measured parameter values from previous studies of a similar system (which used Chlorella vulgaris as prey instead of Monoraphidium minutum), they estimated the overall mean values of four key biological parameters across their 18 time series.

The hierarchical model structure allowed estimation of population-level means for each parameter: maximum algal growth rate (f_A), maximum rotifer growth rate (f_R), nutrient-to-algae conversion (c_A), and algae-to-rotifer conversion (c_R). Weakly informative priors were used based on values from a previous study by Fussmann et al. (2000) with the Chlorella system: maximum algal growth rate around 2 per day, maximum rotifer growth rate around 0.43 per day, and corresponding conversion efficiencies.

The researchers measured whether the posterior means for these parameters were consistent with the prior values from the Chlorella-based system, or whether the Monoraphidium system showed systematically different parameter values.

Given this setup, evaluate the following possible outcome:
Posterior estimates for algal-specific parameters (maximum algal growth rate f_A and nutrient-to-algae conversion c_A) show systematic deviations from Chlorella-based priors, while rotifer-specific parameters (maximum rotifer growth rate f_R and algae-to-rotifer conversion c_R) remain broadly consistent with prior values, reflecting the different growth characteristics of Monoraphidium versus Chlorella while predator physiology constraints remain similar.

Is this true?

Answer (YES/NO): NO